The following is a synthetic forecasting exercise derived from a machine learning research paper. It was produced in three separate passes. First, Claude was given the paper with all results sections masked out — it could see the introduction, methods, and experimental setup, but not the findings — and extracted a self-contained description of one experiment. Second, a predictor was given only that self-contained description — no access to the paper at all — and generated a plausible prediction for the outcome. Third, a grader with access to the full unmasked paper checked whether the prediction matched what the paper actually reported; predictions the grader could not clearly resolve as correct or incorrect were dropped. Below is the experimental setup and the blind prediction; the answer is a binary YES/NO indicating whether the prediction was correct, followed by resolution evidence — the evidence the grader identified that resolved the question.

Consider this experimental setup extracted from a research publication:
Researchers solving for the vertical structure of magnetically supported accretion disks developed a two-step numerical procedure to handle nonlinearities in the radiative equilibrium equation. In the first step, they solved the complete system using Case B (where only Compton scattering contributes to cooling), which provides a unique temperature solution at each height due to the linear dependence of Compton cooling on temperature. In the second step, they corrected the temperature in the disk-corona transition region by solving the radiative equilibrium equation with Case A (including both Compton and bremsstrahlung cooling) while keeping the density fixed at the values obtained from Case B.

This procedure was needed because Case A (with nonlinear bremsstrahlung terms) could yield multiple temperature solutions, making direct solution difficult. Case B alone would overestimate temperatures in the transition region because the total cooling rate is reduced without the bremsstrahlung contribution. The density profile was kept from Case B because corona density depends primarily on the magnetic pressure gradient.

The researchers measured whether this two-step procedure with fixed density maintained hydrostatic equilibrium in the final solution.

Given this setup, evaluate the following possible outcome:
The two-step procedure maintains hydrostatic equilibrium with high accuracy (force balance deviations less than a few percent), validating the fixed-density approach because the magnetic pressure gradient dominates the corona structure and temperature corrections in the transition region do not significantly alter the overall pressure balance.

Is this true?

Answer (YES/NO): YES